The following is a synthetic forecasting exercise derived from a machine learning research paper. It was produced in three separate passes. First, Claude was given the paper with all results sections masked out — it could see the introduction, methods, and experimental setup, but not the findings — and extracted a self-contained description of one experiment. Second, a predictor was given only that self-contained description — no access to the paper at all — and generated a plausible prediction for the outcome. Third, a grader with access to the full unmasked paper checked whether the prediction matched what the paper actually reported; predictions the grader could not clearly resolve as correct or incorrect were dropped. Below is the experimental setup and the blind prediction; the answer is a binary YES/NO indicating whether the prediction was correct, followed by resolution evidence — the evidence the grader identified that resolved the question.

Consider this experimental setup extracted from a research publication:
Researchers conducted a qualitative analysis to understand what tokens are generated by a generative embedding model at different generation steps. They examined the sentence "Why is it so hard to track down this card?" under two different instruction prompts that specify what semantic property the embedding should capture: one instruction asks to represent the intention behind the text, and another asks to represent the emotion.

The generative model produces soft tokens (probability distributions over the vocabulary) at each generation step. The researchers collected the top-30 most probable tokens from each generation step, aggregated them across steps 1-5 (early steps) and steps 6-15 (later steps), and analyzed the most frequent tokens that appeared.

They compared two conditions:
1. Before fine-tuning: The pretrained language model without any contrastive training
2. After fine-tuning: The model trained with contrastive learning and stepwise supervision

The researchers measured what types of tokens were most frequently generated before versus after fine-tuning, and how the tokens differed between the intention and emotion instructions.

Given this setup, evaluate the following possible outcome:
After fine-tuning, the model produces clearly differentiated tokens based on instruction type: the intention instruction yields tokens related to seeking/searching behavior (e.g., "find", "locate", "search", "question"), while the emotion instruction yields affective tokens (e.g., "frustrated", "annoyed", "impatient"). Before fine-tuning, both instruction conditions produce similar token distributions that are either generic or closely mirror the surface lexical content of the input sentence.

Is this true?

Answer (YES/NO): NO